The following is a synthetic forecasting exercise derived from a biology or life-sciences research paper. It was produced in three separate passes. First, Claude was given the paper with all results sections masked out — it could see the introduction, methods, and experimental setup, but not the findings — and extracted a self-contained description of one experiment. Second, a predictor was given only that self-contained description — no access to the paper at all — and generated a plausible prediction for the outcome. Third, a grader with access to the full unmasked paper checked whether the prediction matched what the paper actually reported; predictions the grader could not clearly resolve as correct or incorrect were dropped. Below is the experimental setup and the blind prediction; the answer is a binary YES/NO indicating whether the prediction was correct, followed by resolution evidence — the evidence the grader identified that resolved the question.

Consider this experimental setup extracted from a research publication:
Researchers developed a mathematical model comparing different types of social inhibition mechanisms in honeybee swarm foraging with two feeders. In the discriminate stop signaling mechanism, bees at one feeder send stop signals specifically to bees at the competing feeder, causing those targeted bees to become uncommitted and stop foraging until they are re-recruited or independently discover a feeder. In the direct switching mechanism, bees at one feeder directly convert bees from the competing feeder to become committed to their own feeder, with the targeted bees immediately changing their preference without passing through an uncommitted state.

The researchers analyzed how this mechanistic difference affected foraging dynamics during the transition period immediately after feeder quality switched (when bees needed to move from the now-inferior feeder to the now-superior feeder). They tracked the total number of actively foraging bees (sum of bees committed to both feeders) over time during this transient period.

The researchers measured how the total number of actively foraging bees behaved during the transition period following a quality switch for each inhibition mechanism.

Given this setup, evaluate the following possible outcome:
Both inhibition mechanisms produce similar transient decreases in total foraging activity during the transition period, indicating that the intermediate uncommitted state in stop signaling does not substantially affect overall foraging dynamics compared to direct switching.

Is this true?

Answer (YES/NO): NO